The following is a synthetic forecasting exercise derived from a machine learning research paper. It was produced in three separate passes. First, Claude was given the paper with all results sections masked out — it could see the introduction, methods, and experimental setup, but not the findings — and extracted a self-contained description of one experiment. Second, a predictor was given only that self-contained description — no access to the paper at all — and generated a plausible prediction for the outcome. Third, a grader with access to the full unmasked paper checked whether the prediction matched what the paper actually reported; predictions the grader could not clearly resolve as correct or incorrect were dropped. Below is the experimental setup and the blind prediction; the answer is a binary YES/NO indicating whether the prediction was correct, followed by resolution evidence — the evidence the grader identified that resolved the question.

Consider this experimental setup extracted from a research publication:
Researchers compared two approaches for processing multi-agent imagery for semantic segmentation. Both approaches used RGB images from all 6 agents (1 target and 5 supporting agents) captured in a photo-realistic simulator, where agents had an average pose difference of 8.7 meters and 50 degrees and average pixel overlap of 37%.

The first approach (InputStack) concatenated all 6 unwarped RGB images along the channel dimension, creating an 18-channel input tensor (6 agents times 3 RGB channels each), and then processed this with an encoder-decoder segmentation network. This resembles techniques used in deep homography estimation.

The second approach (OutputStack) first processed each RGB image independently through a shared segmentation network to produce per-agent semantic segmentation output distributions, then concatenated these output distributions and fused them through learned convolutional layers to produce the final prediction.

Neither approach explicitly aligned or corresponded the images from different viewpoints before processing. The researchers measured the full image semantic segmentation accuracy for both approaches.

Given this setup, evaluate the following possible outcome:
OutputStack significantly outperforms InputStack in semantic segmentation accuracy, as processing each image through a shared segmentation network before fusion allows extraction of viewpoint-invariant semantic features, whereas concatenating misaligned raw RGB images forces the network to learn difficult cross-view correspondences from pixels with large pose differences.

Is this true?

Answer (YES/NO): NO